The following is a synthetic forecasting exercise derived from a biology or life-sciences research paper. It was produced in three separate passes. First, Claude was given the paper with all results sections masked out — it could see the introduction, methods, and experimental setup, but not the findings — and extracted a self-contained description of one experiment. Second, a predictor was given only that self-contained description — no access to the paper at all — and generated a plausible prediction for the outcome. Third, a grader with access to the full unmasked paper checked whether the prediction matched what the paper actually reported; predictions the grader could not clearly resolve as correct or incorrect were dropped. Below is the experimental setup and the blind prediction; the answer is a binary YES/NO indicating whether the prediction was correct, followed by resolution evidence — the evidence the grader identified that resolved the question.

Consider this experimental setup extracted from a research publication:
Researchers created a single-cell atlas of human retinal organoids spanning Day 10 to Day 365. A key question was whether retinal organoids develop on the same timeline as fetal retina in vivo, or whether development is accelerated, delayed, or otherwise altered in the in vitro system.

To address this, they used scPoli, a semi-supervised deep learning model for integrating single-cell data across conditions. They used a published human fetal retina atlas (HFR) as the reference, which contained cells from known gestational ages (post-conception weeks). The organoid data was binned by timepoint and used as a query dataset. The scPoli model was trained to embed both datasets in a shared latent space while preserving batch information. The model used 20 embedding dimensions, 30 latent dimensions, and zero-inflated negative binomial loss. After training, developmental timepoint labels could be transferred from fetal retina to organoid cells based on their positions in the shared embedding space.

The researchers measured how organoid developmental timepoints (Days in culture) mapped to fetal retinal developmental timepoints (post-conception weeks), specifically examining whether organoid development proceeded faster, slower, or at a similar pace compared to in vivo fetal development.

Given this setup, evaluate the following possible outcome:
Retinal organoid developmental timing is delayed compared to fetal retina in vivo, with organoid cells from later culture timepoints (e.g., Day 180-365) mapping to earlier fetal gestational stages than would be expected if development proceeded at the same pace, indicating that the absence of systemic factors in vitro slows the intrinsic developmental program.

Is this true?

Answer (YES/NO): NO